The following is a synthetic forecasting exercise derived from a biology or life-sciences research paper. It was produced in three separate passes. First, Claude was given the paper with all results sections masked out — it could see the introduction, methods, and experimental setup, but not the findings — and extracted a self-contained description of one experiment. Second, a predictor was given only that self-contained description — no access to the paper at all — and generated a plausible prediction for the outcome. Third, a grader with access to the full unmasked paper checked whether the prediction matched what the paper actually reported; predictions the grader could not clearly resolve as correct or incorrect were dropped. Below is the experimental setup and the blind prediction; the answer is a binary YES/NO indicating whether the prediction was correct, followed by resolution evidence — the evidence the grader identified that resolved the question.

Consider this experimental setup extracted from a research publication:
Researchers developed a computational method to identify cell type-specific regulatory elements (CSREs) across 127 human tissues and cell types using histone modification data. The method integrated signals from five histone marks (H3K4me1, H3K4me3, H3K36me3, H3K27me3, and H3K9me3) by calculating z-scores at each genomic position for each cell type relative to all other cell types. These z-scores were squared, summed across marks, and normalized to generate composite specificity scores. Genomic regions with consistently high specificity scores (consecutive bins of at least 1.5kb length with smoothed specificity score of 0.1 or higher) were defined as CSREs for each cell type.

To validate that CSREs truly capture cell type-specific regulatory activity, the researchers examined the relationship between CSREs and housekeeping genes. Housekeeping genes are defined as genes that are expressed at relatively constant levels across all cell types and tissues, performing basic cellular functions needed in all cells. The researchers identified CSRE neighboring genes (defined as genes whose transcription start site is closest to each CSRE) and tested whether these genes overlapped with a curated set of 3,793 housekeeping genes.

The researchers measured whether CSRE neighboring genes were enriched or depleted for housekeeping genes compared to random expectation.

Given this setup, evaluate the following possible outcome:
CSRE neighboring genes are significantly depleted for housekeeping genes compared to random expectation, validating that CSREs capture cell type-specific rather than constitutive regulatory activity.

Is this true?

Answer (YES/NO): YES